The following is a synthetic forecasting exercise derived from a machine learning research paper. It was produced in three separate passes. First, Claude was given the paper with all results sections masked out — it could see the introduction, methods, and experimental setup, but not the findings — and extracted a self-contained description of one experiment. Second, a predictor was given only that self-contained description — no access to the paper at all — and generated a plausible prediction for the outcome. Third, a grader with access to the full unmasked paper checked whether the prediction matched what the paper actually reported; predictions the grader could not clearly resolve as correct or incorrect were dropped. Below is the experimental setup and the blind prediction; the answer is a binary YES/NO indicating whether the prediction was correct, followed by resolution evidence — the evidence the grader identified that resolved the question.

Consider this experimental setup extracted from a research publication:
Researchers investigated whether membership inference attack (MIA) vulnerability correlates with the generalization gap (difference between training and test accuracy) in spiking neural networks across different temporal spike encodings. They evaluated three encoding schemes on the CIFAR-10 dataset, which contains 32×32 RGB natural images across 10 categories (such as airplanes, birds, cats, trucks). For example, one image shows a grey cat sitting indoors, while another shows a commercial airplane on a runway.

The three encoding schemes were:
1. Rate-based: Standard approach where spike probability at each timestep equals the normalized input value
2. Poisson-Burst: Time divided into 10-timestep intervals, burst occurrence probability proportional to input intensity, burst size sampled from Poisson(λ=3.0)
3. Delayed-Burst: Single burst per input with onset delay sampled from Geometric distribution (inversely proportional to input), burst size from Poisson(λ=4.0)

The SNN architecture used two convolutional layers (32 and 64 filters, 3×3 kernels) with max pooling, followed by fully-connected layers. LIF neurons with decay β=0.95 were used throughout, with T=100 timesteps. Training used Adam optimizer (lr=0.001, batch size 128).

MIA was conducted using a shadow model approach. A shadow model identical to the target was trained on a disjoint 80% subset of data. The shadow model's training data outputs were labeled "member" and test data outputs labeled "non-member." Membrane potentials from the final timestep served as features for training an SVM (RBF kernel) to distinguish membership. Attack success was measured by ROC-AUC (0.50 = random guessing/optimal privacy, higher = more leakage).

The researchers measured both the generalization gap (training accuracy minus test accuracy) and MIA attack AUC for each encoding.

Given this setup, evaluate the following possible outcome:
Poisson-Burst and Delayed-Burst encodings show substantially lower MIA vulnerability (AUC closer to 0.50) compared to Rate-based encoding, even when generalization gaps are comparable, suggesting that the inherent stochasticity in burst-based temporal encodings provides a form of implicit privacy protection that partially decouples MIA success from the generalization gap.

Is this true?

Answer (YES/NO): YES